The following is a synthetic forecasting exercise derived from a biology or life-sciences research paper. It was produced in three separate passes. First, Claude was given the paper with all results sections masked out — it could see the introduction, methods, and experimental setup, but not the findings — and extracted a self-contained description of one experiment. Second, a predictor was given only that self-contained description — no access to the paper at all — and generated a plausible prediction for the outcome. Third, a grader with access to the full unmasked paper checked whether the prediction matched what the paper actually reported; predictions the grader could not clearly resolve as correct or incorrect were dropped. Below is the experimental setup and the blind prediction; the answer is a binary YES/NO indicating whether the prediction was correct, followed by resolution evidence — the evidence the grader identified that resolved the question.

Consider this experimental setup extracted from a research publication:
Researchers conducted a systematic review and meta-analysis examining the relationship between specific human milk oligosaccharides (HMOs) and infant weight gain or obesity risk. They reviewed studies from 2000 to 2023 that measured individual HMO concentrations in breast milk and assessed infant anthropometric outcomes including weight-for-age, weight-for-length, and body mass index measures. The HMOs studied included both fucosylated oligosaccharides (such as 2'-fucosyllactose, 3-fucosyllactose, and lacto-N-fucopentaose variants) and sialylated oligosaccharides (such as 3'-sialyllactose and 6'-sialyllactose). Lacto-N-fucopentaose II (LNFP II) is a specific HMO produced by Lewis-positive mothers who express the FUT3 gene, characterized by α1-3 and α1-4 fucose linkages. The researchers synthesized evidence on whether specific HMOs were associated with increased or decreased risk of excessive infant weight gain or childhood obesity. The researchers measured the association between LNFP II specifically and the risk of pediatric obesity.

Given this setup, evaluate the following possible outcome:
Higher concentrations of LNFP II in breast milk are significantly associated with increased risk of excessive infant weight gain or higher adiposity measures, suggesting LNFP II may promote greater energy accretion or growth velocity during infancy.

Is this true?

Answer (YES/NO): NO